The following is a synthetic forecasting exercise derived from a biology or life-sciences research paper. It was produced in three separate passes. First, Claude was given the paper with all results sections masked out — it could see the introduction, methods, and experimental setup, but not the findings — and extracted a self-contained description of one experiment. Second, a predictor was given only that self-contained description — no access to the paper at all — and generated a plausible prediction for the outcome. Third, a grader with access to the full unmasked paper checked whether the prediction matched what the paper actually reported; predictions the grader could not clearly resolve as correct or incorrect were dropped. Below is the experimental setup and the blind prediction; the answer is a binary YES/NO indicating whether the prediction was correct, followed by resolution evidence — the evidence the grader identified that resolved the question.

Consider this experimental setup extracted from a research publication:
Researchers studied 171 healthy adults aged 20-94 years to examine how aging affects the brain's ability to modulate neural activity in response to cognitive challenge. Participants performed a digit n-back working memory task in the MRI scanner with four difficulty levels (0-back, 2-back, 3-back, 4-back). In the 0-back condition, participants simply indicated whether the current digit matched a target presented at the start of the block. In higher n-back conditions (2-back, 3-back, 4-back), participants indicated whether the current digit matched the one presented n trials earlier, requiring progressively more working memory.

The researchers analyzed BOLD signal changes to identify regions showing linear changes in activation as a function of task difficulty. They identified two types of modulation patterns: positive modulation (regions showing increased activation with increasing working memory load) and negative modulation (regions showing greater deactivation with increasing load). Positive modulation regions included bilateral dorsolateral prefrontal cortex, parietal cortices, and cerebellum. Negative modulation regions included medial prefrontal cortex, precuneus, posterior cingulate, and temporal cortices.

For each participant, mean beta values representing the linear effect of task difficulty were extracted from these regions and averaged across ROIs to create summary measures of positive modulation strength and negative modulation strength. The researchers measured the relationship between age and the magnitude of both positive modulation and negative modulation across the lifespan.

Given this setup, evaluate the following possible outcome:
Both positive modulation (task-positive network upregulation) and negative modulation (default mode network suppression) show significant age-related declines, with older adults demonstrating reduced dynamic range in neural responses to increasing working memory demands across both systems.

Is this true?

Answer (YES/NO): NO